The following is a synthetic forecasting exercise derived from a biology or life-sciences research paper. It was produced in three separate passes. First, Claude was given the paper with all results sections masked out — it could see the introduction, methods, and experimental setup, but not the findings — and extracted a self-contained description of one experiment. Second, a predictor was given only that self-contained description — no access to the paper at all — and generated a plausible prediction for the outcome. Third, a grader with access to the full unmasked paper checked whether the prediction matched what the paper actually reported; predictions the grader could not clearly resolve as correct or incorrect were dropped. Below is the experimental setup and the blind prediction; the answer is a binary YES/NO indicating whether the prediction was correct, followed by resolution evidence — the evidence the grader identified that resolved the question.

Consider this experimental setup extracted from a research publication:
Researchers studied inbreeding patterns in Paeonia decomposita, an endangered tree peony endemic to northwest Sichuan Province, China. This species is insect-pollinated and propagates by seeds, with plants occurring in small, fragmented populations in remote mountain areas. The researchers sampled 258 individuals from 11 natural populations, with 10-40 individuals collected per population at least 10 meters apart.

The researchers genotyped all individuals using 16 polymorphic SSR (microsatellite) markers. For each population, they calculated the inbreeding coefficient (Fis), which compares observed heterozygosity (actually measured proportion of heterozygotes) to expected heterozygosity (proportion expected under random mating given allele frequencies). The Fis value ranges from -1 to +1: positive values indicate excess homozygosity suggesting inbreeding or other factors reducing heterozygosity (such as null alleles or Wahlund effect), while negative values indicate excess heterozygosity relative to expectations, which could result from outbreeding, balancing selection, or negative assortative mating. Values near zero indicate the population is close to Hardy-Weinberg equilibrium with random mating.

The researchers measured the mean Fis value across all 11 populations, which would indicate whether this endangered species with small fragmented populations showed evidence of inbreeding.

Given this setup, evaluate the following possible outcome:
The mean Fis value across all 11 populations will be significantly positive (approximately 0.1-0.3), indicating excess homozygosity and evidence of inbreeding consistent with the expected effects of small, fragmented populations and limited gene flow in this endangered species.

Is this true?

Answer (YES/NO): NO